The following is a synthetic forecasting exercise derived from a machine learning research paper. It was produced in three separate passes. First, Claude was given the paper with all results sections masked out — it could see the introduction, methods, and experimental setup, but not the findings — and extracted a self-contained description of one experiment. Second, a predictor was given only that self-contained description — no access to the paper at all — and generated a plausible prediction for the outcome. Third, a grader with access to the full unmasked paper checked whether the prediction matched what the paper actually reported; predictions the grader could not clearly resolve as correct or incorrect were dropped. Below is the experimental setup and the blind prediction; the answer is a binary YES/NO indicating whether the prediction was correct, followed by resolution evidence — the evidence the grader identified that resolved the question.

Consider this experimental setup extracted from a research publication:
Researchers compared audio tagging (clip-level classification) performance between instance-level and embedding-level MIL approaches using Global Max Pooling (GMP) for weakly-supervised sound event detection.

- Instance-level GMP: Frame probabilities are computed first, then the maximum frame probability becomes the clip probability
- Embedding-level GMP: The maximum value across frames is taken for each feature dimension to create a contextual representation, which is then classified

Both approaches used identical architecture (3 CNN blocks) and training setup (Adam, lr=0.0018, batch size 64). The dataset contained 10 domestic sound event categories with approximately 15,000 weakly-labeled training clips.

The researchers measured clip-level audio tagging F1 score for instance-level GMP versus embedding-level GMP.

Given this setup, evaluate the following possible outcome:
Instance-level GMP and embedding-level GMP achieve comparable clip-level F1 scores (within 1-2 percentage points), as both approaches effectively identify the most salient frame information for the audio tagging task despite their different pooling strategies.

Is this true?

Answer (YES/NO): NO